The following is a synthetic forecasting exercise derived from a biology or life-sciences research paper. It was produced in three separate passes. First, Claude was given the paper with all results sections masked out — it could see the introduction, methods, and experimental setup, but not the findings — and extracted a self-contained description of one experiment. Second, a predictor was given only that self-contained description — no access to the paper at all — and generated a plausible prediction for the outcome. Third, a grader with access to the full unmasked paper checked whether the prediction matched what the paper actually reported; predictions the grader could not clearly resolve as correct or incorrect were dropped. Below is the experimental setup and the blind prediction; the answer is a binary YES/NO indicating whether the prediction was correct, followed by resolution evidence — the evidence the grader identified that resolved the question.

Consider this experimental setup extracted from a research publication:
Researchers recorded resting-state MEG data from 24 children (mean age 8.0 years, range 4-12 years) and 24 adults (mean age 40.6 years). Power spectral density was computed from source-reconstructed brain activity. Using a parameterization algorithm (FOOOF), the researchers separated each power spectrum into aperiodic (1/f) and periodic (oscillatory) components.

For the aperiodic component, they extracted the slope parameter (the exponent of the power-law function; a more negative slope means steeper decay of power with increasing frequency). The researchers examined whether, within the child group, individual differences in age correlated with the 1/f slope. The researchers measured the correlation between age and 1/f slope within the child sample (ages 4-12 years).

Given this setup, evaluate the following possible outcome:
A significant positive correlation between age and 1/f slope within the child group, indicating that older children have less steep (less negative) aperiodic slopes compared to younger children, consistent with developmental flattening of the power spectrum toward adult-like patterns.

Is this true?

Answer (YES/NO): YES